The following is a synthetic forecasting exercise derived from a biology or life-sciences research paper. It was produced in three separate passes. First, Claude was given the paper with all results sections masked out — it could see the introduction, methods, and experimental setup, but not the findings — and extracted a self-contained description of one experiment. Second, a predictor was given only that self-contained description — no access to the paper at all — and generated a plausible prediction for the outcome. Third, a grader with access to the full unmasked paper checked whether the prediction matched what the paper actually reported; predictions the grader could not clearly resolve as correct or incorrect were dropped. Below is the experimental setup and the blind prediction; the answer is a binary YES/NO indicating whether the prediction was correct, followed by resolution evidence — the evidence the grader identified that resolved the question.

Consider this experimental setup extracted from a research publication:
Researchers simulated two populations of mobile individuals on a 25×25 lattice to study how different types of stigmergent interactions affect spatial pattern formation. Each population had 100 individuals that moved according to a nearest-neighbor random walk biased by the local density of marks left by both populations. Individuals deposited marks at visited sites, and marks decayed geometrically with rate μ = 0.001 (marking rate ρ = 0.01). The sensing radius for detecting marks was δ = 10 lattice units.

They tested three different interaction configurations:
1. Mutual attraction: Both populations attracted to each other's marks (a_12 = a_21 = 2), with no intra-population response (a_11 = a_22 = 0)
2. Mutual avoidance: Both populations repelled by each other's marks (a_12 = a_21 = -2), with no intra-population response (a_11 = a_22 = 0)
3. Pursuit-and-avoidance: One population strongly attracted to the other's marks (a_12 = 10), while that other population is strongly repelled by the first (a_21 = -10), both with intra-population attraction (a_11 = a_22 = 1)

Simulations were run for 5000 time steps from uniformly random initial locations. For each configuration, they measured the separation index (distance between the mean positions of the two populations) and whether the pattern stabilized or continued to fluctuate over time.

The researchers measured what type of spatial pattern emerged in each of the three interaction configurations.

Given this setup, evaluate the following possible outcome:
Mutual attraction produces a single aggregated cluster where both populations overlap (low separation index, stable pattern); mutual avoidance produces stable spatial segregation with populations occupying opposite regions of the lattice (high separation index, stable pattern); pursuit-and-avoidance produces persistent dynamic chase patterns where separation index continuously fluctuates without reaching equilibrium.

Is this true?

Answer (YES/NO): YES